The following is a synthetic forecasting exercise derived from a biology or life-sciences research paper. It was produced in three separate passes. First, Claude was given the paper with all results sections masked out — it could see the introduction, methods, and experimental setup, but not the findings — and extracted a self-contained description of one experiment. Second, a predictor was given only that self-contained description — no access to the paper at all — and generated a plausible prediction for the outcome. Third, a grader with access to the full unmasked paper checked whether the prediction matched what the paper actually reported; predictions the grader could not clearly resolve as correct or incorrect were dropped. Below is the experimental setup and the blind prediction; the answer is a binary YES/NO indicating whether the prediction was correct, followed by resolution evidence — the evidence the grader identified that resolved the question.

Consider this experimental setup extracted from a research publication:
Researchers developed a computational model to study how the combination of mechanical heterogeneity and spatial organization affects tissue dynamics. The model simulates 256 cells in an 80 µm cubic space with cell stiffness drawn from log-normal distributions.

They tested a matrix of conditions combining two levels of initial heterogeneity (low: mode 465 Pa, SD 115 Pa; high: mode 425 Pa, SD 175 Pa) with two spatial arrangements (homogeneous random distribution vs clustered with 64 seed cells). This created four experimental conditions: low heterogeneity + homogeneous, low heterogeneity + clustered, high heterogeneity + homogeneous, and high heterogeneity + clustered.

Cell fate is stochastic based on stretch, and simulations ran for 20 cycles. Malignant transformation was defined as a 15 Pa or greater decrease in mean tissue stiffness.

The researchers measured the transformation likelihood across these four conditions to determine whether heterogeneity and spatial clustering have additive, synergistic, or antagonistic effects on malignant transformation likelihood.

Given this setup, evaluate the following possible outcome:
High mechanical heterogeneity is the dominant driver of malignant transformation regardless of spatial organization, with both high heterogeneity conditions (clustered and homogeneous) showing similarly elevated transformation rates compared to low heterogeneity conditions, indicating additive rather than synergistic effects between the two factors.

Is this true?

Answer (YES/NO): NO